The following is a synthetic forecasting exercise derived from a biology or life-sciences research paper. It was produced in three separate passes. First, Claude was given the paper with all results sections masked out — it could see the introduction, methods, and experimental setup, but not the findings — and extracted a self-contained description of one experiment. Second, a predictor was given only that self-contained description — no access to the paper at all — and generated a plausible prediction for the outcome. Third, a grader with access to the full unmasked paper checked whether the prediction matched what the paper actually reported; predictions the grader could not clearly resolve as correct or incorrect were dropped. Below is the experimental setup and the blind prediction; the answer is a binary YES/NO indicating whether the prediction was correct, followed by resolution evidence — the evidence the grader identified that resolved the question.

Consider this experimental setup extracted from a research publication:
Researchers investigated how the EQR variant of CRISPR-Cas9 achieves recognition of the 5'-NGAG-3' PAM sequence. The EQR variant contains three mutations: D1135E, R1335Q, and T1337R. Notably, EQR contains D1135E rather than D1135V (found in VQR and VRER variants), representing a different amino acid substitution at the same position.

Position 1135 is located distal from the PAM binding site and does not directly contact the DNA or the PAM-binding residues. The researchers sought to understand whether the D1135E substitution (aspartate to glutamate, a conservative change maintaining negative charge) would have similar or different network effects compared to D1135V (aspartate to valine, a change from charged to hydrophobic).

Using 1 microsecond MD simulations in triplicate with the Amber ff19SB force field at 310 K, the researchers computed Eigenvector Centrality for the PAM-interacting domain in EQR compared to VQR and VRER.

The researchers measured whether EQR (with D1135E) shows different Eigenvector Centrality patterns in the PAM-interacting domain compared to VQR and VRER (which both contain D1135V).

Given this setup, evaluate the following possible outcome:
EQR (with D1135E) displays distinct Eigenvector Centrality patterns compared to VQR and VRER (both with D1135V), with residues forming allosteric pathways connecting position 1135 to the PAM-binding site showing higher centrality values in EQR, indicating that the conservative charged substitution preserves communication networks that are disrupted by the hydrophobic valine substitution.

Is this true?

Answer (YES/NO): NO